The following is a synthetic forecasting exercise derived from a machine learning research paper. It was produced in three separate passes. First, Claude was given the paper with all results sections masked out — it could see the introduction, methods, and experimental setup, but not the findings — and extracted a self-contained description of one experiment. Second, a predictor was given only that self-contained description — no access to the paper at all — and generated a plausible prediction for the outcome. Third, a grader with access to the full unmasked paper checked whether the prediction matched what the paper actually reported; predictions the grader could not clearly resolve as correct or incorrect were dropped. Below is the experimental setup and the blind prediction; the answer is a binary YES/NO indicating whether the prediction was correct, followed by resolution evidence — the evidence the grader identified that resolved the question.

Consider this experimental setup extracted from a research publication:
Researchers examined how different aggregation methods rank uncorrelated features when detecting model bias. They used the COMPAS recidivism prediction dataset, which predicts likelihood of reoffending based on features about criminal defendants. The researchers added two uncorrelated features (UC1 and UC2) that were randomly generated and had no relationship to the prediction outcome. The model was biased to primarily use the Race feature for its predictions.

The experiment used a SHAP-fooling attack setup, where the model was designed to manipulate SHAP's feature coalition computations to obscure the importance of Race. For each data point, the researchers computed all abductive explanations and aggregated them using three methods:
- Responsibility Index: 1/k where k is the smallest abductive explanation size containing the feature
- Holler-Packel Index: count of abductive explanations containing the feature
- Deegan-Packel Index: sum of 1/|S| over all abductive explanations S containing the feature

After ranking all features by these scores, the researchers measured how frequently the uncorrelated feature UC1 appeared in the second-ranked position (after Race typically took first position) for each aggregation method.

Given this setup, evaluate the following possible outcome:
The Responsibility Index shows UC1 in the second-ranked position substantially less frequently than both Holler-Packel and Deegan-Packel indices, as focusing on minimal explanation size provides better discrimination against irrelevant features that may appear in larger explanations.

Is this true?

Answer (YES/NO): YES